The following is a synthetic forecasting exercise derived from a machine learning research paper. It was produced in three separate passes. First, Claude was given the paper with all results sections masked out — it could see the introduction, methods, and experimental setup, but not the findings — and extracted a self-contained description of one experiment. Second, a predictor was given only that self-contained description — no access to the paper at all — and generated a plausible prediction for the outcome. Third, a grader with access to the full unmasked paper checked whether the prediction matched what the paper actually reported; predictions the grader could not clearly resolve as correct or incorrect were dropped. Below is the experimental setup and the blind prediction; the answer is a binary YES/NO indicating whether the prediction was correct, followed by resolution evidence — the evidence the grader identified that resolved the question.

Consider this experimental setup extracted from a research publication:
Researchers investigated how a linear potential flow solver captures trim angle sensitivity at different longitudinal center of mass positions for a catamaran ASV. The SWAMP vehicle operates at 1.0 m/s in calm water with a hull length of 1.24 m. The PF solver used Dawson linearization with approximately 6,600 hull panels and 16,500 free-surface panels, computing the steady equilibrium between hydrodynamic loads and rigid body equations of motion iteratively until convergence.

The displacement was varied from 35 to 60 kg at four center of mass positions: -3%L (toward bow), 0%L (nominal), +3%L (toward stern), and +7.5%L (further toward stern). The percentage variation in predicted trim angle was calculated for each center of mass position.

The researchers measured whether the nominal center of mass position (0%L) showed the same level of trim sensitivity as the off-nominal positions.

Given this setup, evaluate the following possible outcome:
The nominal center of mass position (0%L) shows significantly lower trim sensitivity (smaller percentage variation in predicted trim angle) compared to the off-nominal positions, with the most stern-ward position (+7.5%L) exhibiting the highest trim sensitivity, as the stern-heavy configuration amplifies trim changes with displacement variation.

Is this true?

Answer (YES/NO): NO